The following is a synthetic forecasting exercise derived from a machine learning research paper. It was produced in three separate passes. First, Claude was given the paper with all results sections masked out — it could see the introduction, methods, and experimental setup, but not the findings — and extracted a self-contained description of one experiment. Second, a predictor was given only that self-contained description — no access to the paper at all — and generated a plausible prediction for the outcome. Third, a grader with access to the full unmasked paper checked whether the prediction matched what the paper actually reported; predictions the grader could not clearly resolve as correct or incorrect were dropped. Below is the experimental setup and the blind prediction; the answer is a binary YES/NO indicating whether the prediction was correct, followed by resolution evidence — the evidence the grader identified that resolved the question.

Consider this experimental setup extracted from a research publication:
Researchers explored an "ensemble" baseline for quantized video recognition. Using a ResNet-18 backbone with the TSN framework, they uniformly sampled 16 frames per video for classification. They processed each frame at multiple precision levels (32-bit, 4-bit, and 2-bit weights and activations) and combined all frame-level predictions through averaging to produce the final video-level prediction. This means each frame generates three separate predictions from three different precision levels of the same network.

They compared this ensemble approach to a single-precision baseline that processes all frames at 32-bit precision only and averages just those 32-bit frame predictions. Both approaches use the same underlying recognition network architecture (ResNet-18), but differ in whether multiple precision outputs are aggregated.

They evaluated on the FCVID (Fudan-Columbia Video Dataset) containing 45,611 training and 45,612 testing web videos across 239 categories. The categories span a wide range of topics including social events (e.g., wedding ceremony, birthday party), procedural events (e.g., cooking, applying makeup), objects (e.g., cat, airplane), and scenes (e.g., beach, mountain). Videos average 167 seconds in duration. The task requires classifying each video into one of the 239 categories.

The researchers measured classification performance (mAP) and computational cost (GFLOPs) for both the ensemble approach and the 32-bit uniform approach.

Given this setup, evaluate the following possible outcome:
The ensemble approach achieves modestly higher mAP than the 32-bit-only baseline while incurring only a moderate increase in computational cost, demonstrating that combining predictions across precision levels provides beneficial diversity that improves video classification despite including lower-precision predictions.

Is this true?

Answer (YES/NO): YES